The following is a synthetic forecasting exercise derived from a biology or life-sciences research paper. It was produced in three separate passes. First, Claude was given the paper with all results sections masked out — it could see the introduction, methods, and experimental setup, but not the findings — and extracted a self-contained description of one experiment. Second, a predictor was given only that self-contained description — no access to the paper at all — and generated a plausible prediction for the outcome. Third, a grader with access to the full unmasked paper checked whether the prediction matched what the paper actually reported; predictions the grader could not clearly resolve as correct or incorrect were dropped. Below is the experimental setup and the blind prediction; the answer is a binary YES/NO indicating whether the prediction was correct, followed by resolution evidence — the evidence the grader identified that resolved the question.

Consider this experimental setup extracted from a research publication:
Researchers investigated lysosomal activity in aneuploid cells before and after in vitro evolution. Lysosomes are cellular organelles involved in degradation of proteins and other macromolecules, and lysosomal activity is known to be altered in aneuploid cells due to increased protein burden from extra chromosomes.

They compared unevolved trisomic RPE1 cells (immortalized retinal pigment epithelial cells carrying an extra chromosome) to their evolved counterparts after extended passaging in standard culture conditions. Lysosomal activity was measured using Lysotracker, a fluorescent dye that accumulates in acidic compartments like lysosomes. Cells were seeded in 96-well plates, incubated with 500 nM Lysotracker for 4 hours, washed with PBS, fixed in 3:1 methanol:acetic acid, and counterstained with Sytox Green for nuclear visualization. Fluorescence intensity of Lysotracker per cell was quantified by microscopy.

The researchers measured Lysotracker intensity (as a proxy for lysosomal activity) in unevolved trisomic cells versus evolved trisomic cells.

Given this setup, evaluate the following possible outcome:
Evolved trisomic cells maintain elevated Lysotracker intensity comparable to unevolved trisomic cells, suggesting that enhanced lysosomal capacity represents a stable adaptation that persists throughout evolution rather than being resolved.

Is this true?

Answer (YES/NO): NO